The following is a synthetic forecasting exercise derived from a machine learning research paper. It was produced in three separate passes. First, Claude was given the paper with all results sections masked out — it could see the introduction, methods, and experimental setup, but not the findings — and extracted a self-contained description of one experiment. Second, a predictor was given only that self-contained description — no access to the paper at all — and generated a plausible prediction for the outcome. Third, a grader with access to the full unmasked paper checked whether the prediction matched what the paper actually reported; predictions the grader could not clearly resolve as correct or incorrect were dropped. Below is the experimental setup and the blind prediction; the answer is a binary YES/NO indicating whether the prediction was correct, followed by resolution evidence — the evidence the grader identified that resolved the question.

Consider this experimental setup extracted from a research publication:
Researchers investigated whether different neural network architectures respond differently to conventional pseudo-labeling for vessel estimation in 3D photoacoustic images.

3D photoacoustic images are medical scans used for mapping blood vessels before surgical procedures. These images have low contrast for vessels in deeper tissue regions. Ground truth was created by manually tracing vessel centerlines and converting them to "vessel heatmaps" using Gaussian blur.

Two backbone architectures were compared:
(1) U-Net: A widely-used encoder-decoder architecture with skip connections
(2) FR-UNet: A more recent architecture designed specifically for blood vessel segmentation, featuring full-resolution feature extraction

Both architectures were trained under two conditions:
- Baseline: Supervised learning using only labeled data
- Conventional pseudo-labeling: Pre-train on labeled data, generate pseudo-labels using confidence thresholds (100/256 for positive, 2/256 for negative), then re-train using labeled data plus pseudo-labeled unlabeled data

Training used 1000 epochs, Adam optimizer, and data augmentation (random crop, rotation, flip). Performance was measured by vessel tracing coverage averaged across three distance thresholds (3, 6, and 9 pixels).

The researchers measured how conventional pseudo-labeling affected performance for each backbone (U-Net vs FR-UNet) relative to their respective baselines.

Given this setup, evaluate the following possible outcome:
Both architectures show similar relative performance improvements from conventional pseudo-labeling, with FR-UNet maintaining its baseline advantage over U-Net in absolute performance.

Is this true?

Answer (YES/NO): NO